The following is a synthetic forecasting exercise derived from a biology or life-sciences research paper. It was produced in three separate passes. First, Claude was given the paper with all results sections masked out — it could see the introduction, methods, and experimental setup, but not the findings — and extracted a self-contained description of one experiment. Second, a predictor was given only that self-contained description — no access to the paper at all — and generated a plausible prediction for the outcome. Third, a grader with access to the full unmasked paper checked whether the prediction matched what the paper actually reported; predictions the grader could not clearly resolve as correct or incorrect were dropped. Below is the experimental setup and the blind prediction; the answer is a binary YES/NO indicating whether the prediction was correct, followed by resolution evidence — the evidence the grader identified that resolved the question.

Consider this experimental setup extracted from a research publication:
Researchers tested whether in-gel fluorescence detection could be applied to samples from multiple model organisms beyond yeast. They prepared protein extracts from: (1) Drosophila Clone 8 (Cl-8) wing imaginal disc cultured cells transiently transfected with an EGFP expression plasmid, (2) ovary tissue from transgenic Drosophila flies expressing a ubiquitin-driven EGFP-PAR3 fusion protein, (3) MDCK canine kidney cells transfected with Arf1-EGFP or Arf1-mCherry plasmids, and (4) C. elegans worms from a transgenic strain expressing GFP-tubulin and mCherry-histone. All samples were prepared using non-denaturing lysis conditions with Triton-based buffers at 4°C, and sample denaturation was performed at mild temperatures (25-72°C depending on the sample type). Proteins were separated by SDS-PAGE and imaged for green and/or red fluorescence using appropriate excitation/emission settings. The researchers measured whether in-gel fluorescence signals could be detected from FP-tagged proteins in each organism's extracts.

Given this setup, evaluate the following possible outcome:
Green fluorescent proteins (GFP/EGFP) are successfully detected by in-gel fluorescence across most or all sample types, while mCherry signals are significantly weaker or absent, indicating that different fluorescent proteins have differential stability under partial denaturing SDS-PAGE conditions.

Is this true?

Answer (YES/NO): NO